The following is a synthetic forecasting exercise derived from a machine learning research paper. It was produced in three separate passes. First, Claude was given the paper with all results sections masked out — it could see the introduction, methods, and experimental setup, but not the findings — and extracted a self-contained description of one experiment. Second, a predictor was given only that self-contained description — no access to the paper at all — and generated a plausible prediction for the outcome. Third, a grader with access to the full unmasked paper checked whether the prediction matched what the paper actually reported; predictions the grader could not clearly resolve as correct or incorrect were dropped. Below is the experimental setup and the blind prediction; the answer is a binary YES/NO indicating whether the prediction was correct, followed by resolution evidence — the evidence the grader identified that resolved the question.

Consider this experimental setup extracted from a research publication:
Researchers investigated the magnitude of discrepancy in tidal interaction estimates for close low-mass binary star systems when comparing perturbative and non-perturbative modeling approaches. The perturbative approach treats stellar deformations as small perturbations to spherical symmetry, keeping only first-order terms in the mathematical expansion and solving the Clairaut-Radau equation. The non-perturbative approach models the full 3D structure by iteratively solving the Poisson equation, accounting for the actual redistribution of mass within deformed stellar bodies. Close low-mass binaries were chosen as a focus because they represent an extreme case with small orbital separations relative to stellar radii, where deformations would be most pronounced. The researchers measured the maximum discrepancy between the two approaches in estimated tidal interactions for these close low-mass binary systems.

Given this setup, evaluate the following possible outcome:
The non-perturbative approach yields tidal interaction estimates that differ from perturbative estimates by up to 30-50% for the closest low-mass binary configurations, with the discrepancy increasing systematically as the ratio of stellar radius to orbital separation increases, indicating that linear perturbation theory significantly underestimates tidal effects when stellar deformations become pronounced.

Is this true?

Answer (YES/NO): YES